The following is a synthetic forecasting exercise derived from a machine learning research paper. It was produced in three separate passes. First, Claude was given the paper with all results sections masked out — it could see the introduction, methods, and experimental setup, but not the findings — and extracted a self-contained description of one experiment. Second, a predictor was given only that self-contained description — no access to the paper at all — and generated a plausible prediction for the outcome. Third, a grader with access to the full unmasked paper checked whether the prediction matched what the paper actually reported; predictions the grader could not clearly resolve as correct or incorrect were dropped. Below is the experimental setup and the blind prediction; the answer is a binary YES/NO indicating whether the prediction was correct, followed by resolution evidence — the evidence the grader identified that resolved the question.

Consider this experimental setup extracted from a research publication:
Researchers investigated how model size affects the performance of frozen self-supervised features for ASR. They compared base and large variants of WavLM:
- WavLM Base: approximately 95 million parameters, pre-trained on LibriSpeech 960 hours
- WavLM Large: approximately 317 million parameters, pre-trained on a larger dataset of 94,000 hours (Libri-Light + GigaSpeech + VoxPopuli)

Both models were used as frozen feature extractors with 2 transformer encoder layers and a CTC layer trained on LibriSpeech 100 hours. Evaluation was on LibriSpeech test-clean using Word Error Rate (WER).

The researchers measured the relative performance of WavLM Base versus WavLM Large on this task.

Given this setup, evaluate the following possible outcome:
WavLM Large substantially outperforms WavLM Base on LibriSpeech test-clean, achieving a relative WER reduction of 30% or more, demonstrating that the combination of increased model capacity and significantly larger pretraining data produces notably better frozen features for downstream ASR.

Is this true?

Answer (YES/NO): YES